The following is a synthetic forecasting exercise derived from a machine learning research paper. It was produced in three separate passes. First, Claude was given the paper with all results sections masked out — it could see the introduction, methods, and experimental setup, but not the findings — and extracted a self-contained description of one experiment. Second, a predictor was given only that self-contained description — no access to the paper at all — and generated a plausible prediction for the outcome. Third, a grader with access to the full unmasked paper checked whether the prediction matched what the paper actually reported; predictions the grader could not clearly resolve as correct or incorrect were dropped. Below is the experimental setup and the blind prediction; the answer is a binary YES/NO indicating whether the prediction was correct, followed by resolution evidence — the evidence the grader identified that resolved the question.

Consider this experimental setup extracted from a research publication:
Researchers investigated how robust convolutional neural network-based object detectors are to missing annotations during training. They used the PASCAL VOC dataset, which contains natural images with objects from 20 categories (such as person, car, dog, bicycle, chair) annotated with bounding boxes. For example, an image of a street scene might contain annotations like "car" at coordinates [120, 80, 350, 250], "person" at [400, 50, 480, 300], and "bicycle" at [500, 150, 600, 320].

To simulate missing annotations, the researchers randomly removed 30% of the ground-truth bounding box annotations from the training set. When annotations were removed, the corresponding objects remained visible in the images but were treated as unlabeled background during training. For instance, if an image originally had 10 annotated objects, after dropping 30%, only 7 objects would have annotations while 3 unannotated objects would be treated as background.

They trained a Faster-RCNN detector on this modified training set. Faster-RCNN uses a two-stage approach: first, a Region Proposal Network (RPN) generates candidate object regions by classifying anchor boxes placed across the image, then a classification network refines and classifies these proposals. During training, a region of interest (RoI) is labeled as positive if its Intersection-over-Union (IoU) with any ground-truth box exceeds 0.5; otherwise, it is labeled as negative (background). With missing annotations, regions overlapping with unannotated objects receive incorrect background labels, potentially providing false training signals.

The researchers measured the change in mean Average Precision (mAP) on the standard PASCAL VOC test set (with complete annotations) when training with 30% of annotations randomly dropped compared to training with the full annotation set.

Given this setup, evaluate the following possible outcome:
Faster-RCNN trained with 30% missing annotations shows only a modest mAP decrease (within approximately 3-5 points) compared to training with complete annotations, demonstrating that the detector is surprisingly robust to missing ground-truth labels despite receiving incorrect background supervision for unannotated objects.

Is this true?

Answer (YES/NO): YES